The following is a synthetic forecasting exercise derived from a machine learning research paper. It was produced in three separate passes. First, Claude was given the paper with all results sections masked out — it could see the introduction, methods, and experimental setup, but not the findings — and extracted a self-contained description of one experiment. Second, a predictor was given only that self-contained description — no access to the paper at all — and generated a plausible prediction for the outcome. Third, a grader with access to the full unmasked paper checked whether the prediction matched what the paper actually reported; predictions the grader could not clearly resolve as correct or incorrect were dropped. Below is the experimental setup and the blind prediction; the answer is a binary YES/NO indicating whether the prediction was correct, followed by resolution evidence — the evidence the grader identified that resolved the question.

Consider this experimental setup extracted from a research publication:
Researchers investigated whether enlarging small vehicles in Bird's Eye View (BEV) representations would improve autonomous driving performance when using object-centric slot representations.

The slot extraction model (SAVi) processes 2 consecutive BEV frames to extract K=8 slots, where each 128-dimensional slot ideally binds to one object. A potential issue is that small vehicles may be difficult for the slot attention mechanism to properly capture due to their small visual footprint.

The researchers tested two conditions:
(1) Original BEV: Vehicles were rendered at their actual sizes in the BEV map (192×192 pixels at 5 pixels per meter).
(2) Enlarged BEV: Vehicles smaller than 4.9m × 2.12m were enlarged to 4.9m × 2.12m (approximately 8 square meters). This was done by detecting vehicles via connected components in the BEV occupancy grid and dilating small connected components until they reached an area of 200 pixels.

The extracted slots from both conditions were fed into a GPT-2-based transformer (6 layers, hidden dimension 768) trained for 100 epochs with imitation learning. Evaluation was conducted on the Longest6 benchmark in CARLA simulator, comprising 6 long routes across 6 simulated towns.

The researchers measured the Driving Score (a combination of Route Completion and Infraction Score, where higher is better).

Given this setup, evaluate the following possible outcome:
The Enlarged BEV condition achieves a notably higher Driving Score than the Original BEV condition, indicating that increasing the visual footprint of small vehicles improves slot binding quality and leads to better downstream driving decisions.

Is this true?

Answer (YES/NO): YES